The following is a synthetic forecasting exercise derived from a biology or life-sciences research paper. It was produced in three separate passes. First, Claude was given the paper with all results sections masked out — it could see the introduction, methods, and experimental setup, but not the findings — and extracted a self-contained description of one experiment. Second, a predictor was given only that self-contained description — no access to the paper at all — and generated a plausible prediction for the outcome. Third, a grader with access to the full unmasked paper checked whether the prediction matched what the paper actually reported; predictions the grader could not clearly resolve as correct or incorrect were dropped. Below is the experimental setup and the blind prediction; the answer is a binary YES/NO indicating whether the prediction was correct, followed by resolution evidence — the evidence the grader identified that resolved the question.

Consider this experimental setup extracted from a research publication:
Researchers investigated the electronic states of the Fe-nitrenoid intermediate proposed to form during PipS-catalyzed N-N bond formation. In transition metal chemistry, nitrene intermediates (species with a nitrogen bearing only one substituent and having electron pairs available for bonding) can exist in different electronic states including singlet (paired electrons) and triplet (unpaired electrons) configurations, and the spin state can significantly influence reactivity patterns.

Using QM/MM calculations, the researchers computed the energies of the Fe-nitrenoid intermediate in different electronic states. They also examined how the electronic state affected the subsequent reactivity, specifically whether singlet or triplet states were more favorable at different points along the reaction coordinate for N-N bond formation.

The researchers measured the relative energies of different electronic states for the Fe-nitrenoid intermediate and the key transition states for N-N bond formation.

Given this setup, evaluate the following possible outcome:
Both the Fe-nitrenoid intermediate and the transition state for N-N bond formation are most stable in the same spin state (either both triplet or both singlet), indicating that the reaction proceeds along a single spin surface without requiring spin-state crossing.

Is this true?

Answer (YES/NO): NO